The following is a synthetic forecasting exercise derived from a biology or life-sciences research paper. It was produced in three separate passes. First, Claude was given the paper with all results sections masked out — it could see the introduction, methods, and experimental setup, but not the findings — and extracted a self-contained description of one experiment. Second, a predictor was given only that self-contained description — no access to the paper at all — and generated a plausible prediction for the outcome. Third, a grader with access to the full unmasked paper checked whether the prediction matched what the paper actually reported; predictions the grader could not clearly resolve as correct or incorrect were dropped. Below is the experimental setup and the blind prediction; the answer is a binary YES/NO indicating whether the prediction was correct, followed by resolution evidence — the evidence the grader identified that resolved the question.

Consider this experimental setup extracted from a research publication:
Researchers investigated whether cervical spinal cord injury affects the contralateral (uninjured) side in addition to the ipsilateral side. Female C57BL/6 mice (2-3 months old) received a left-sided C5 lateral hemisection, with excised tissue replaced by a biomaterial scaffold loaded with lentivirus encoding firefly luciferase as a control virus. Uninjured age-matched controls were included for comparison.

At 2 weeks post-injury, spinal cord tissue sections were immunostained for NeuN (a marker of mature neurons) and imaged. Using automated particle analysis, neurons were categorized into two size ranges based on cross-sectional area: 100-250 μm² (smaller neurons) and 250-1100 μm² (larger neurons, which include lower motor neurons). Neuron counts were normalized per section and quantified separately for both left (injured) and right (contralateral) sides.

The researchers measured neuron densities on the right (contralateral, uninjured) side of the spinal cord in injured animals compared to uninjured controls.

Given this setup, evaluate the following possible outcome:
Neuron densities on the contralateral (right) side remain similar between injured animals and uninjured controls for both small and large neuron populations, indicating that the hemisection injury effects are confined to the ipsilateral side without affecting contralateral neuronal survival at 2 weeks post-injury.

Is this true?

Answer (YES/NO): NO